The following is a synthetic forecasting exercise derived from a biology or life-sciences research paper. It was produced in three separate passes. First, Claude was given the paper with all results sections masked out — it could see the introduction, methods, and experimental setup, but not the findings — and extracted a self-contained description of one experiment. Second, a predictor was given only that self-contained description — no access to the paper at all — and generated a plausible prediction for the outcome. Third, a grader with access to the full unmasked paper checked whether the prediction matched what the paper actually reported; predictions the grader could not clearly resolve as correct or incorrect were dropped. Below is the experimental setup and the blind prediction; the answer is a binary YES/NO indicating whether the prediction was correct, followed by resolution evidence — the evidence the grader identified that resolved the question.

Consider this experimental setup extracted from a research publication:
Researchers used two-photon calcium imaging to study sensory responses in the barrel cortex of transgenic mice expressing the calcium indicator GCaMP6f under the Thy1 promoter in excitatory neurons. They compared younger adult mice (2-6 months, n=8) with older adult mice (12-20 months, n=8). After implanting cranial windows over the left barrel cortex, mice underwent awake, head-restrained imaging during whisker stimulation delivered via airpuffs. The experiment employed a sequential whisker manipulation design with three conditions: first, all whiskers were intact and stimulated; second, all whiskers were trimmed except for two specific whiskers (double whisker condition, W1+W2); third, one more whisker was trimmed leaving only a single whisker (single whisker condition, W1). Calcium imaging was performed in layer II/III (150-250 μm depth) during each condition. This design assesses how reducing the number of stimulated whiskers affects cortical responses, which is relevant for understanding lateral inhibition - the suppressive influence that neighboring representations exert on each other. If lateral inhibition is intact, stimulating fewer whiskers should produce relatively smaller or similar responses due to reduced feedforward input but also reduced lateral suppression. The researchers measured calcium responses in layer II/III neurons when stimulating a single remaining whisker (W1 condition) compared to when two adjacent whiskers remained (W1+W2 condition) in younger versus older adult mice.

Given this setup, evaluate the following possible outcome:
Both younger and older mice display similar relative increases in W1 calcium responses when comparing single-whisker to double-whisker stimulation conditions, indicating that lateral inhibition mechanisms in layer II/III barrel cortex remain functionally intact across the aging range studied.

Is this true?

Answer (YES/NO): NO